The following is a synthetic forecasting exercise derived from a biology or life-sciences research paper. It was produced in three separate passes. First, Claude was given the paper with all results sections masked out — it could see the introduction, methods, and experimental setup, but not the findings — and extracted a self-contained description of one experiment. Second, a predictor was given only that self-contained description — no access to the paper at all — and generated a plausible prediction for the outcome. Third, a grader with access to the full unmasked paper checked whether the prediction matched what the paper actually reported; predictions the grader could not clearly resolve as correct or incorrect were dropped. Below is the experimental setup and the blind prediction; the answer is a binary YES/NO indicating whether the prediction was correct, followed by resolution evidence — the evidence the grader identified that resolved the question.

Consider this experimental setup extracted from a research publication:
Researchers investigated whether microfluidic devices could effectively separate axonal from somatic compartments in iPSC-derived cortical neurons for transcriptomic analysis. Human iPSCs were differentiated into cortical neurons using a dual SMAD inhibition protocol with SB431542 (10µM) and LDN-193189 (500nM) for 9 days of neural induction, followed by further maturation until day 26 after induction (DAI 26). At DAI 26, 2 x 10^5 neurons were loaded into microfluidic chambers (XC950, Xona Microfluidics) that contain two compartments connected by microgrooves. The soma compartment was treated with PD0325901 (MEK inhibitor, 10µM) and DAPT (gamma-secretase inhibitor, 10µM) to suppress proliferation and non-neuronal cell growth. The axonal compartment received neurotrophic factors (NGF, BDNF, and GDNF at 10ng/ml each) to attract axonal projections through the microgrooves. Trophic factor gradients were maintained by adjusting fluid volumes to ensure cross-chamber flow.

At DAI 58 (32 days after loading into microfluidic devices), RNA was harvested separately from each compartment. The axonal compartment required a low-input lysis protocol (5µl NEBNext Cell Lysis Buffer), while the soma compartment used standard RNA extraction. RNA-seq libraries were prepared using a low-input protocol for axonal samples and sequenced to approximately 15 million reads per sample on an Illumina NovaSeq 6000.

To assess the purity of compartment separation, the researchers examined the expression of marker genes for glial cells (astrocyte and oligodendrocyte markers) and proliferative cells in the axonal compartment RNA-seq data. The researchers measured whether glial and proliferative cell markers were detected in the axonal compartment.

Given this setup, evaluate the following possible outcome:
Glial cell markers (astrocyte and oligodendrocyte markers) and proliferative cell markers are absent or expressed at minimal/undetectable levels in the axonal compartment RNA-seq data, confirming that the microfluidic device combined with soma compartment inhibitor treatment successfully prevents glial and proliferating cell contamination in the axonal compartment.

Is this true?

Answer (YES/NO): YES